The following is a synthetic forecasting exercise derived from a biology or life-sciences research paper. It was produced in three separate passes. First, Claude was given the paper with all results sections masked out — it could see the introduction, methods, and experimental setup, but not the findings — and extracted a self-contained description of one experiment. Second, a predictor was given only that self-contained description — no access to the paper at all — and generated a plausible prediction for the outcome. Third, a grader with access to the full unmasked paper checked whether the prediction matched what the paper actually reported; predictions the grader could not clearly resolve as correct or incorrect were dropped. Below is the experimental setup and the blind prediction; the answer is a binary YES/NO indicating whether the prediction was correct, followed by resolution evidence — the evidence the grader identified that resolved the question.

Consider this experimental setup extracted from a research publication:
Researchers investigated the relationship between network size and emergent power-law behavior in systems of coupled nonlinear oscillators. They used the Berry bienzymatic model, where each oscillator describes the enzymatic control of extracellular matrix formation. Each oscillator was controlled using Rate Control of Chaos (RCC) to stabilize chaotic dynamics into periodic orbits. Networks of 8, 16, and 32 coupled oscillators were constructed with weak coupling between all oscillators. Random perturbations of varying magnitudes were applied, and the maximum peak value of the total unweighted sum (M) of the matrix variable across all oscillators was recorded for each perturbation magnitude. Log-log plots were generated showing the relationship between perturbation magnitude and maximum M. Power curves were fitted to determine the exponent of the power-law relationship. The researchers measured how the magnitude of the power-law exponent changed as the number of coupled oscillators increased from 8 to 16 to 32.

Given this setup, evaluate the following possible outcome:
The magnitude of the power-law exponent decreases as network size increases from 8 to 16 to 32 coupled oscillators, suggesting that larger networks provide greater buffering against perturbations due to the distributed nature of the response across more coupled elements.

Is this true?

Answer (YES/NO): NO